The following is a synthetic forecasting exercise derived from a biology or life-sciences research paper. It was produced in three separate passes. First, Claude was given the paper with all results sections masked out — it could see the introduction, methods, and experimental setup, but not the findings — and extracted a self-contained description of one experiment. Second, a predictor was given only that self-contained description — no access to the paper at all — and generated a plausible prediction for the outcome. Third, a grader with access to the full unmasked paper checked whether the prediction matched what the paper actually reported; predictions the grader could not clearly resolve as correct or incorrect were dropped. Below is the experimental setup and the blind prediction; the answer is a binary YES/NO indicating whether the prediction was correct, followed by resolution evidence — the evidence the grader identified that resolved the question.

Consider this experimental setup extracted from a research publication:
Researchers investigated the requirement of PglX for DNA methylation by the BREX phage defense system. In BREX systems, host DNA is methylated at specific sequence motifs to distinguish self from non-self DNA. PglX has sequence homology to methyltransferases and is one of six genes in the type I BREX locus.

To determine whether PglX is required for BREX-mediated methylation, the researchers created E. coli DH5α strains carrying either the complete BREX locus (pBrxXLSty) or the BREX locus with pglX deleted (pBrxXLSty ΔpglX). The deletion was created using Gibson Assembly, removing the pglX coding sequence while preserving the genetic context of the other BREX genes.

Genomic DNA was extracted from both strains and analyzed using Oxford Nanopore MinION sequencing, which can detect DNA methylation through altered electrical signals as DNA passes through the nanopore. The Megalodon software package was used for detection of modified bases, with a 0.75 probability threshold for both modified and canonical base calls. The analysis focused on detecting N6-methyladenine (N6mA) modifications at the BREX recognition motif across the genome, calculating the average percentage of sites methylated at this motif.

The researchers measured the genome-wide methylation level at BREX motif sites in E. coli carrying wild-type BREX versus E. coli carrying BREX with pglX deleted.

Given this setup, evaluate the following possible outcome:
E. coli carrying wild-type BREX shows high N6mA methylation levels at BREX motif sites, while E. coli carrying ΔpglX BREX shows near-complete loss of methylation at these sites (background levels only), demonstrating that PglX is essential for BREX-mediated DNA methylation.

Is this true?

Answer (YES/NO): YES